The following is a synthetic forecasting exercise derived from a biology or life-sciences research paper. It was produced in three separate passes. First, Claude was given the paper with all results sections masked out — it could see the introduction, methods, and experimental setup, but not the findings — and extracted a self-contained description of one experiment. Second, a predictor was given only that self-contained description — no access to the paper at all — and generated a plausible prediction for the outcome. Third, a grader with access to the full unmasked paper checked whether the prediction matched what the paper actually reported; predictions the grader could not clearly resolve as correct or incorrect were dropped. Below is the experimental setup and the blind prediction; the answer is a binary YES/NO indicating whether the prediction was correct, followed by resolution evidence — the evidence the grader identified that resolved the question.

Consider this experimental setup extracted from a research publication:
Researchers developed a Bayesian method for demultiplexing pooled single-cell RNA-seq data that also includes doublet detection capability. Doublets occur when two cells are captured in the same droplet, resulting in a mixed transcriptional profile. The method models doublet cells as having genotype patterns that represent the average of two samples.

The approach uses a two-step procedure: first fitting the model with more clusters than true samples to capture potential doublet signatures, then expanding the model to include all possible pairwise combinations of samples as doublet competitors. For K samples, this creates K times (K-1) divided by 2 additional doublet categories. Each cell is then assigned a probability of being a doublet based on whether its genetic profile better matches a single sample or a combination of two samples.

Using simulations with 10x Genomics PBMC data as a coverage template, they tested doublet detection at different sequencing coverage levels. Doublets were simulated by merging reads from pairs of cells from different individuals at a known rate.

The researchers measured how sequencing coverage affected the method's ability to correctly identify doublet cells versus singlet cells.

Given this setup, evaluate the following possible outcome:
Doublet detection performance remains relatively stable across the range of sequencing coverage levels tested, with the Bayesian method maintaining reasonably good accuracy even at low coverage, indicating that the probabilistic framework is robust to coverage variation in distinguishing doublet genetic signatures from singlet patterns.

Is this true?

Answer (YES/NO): NO